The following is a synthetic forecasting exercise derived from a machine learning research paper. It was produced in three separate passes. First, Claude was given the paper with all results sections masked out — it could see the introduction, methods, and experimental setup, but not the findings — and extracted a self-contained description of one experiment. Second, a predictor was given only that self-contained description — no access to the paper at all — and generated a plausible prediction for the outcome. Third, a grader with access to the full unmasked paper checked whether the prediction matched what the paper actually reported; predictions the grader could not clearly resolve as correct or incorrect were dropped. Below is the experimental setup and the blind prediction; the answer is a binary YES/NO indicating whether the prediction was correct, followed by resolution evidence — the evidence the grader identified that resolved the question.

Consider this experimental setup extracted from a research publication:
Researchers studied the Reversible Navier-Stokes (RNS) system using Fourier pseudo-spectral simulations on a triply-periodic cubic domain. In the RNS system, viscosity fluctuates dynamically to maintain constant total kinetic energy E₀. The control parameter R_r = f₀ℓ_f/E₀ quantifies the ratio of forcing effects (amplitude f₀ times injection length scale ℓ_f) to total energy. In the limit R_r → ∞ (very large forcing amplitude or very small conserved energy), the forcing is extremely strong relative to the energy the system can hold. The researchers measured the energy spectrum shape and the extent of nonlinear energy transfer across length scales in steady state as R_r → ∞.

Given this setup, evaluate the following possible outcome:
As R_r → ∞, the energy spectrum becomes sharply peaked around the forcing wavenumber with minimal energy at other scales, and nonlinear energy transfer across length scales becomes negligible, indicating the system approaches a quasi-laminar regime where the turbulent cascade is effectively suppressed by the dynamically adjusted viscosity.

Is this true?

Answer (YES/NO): YES